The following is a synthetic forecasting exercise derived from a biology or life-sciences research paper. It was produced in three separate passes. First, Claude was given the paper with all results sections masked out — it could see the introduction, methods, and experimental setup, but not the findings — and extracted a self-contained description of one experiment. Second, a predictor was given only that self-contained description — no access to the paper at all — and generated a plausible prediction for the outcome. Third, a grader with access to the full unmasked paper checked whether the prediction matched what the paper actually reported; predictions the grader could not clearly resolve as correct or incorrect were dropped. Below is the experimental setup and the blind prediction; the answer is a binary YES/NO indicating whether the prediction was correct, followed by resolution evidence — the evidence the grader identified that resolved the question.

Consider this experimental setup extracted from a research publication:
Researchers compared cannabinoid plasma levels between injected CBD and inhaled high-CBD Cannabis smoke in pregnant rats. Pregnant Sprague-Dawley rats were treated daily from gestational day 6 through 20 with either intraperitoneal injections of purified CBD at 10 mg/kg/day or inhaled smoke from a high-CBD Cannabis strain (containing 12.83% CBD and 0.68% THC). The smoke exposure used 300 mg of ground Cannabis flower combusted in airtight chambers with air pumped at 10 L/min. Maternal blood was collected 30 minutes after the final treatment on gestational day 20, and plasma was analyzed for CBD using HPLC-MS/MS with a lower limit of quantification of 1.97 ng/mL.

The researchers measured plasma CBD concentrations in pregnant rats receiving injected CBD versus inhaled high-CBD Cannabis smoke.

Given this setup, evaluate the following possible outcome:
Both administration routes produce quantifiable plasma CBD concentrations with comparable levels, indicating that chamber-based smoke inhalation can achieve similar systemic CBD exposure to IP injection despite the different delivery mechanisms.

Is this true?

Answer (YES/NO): NO